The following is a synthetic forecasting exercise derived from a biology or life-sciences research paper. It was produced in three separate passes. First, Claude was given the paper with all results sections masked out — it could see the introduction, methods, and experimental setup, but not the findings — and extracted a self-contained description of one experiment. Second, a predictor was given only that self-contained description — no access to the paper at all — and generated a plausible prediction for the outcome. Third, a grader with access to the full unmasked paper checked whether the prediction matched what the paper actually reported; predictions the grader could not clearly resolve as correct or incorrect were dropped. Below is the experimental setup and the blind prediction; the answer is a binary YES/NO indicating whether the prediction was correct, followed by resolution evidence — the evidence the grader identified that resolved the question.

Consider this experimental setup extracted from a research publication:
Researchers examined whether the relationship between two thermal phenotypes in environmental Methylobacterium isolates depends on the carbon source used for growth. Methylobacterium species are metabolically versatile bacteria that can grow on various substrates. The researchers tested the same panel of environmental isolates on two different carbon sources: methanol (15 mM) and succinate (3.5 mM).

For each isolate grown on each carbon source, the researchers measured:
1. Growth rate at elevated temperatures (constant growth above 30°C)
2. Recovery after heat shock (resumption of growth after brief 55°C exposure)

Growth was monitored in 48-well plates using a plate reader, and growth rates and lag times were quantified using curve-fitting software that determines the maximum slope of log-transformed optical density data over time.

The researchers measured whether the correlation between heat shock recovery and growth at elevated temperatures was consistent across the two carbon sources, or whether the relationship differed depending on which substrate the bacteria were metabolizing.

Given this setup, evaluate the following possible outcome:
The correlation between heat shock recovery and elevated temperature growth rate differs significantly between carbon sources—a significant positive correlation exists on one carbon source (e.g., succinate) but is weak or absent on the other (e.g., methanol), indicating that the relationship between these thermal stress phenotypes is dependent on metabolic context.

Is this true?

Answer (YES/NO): NO